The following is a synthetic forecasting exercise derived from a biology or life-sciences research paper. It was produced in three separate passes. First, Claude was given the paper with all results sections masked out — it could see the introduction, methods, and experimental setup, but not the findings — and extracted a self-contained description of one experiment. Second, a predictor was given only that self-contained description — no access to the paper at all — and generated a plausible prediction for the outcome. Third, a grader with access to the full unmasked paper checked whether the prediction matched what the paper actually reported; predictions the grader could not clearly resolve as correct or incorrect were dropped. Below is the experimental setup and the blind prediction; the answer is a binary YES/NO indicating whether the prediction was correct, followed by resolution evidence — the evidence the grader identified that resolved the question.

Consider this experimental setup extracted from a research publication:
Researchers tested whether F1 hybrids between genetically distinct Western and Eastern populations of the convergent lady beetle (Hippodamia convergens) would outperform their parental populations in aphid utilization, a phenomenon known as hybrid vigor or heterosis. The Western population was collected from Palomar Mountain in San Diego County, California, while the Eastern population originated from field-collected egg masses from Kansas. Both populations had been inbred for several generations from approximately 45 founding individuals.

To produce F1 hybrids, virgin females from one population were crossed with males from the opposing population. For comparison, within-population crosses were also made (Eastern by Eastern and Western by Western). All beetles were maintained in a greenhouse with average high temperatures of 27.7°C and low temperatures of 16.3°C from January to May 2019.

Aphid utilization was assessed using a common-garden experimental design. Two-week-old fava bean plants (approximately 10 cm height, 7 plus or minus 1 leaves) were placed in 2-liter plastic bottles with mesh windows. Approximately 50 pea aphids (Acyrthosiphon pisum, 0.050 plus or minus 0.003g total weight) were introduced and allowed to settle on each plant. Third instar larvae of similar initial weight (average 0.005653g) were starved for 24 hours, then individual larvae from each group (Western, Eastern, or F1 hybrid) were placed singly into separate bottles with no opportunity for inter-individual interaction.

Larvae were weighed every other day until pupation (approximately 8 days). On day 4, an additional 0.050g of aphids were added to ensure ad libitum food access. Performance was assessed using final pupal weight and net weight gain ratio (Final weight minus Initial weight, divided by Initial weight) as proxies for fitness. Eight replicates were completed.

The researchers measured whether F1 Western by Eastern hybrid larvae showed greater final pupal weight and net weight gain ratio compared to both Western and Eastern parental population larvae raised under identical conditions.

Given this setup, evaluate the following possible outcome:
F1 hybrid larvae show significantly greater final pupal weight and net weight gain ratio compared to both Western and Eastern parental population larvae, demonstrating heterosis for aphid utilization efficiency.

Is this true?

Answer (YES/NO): NO